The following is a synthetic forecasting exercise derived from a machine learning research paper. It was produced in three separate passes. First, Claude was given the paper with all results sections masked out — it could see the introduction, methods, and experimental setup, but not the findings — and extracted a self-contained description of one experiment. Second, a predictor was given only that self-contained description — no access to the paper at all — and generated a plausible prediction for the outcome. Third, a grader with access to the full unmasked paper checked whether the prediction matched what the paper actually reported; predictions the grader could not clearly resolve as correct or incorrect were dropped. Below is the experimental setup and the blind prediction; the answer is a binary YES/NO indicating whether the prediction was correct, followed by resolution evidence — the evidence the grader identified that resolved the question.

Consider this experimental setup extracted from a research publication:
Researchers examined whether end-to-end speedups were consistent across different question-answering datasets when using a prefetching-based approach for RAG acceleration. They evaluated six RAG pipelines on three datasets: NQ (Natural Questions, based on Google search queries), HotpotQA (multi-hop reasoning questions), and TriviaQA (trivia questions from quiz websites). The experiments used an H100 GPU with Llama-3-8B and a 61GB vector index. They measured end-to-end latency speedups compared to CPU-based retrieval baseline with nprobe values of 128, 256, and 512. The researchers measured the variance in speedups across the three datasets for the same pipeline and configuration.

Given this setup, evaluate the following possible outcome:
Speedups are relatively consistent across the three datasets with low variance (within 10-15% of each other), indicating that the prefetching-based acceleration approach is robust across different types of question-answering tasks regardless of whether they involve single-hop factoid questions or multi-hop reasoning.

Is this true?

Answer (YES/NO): YES